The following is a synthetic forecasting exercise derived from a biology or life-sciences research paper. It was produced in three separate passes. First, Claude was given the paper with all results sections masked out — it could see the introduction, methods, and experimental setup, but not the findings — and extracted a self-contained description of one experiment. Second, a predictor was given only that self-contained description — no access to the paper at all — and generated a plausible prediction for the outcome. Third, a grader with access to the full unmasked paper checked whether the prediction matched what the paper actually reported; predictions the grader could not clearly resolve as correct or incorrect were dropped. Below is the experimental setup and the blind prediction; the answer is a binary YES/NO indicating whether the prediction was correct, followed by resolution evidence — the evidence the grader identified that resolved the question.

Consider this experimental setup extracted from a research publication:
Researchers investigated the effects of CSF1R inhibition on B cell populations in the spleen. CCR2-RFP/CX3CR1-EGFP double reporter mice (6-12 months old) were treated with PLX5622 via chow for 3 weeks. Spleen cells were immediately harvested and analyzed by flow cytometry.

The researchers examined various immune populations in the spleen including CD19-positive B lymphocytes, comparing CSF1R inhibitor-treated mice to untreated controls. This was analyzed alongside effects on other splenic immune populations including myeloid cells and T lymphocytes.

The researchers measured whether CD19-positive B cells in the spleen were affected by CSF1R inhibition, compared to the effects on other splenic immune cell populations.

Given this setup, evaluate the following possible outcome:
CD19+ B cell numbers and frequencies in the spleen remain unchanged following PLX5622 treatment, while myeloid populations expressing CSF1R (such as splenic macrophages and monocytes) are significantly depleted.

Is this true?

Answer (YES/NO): YES